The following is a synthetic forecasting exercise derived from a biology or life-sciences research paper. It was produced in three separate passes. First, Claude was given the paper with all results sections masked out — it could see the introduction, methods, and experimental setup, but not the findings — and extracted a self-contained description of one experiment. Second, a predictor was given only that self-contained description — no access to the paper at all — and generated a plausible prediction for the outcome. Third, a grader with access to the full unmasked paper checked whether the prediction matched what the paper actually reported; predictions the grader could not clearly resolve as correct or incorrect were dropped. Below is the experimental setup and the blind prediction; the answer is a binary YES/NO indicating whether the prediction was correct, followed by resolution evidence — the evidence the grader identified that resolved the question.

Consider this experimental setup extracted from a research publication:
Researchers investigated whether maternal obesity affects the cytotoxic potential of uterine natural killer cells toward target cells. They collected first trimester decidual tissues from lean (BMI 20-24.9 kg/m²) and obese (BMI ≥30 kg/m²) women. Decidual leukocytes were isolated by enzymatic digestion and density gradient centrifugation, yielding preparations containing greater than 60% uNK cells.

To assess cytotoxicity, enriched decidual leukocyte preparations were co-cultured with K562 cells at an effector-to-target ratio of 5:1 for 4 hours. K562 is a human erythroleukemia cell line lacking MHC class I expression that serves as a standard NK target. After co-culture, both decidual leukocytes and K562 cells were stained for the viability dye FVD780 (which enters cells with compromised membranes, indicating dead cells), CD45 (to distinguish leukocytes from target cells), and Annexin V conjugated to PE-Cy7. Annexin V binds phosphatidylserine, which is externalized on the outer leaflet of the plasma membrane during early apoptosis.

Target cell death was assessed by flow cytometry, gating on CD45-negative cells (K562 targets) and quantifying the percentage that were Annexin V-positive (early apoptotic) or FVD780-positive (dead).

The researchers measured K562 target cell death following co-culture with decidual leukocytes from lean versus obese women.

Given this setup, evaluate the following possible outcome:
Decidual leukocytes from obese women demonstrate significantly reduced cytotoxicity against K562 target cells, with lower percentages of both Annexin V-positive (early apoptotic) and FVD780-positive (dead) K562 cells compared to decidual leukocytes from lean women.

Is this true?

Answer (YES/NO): NO